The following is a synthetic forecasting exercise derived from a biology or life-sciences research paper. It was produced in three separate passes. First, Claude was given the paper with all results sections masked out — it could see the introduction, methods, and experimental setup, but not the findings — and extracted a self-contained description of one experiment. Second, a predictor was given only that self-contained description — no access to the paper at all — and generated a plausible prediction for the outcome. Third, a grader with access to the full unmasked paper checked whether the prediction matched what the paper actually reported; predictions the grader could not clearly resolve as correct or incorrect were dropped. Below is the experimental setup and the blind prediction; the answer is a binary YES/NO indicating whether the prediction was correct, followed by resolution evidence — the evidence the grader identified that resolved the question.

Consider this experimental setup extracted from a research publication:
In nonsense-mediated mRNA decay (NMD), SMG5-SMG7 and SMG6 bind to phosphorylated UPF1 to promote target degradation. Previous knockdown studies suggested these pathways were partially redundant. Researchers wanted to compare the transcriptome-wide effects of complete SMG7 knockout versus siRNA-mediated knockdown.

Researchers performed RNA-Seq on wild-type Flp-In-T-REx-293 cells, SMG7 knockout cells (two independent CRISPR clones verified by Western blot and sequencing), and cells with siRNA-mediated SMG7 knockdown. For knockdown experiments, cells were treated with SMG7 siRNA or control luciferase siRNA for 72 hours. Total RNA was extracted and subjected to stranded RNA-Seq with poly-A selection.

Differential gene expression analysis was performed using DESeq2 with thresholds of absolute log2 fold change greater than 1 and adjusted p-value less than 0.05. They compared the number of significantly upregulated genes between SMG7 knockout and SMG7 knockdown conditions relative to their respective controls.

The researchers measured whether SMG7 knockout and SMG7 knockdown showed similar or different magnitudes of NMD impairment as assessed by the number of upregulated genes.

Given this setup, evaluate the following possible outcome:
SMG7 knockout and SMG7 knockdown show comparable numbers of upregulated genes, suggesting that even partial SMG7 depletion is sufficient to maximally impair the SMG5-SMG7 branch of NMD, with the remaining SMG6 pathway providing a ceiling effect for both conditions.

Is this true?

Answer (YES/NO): NO